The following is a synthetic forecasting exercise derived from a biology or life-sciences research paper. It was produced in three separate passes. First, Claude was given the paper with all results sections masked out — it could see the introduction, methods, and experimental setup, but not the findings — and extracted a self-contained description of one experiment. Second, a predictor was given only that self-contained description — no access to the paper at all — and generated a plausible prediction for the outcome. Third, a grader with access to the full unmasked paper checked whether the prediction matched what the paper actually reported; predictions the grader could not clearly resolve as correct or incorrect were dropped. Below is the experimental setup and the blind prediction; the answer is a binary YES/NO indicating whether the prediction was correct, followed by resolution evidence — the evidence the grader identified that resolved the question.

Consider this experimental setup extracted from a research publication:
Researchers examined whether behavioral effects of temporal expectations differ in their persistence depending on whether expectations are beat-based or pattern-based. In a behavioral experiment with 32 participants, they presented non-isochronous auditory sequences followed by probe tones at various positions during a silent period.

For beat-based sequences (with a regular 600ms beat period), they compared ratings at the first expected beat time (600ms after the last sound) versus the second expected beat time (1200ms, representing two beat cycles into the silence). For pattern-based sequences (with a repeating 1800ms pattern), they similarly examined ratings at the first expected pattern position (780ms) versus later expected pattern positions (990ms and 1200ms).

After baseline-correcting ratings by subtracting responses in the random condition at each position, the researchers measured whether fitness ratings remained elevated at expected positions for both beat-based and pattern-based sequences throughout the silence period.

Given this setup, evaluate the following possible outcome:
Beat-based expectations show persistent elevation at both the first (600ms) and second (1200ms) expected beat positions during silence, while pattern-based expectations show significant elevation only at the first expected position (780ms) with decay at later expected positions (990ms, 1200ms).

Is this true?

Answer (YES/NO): NO